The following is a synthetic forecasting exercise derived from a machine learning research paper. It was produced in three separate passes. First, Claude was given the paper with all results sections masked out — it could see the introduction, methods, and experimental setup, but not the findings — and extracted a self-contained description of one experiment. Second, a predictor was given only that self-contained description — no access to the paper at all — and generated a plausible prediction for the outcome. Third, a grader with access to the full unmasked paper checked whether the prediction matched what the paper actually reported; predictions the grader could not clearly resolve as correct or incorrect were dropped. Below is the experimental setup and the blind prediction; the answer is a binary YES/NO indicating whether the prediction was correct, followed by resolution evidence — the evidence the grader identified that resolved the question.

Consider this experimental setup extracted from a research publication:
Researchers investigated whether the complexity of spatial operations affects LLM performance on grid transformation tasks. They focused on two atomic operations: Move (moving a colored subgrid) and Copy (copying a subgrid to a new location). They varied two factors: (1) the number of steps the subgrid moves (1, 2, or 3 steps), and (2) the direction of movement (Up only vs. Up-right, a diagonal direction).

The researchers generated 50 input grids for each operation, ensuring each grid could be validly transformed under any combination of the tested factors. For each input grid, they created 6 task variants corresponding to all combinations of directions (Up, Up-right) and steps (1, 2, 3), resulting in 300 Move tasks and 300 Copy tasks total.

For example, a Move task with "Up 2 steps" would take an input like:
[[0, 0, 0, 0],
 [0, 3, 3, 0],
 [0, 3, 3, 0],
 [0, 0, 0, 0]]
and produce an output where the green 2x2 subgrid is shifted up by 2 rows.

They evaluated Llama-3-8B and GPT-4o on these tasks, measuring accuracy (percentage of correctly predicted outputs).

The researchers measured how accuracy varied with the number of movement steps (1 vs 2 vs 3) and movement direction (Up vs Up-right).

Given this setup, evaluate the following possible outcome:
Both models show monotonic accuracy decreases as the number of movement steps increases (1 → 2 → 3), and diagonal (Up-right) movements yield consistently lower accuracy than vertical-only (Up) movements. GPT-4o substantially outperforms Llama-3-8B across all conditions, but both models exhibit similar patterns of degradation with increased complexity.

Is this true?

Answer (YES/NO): NO